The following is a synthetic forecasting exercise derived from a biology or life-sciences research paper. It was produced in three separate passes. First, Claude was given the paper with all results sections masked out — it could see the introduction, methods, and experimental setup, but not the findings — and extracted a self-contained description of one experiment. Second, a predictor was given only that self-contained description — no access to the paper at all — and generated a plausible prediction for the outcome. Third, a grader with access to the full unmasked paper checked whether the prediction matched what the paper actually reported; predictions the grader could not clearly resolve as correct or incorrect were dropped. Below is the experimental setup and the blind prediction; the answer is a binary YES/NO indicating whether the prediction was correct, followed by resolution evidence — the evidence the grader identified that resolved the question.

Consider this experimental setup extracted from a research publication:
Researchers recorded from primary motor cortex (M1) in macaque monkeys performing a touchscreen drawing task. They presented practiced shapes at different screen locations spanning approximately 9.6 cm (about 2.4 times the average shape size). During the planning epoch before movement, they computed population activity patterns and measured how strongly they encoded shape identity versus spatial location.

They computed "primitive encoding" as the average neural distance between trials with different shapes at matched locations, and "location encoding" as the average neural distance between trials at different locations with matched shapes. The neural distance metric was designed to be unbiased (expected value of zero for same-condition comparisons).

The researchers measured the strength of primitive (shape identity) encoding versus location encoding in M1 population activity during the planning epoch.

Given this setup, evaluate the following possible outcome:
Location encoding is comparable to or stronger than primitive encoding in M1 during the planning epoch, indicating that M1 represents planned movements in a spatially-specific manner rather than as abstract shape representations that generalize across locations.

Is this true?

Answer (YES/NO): YES